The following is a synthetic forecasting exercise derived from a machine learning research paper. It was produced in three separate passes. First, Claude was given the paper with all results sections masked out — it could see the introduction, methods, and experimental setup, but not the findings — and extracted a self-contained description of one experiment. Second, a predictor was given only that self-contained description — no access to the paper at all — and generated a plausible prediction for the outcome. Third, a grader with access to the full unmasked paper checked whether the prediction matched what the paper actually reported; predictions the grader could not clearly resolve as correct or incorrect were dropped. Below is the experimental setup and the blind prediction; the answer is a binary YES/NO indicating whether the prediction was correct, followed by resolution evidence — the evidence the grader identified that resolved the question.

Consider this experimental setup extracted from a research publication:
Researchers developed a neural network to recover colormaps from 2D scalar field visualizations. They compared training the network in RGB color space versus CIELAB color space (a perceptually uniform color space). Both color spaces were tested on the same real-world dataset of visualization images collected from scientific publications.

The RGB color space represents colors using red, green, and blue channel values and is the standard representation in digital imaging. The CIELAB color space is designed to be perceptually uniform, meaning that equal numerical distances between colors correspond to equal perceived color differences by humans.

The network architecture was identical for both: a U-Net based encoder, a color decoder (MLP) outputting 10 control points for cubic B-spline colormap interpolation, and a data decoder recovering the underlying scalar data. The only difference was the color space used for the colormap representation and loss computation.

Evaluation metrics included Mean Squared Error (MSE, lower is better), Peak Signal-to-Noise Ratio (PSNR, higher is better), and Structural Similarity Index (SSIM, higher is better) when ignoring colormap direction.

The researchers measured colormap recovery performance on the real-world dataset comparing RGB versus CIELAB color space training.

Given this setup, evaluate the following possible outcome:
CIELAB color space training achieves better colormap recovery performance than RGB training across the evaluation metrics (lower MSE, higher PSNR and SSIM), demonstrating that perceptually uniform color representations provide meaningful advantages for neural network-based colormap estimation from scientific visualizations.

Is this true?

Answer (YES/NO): NO